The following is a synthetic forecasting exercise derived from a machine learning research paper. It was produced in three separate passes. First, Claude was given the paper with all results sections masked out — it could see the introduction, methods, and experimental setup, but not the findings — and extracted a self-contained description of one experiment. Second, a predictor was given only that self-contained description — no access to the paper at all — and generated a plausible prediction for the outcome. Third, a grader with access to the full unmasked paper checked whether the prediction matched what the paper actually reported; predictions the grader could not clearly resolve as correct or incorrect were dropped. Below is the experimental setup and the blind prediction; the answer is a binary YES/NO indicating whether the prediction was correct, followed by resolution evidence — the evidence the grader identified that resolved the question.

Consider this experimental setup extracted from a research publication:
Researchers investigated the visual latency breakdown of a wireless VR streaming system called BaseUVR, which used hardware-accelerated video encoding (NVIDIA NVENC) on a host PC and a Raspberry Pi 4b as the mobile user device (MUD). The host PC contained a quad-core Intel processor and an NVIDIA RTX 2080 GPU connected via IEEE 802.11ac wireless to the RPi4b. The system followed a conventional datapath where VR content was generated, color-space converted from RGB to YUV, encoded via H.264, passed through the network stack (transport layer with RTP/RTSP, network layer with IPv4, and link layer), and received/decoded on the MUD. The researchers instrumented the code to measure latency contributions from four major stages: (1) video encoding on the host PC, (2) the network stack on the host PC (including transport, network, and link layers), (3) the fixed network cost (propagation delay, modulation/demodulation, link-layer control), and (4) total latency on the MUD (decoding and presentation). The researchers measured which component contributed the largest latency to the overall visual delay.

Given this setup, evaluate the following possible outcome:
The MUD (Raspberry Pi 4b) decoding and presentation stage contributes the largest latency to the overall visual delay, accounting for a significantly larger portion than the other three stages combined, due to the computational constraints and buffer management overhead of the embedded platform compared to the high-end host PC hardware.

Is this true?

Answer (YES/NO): NO